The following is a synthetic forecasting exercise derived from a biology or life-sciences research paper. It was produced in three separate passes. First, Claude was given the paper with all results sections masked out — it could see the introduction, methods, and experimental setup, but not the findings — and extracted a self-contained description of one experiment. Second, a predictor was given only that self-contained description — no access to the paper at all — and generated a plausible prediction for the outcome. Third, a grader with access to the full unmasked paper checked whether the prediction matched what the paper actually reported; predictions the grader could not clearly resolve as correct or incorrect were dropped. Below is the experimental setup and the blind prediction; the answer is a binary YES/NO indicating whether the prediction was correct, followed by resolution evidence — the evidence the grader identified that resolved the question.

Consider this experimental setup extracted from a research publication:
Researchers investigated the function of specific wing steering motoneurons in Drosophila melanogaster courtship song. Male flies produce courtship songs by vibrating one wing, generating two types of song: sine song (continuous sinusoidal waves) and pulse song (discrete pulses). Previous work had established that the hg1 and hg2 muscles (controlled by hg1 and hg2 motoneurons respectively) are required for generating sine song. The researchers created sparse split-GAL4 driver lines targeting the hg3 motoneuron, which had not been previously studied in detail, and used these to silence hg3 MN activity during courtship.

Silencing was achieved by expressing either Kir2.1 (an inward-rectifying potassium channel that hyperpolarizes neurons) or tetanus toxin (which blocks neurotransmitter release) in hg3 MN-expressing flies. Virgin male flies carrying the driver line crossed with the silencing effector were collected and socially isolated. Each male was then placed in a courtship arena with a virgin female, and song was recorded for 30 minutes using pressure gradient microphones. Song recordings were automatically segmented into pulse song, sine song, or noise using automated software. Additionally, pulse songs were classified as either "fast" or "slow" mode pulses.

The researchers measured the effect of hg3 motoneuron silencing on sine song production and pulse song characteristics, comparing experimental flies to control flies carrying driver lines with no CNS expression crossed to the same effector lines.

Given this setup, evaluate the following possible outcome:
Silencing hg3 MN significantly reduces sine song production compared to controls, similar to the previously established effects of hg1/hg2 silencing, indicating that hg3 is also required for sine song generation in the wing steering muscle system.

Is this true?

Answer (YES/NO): NO